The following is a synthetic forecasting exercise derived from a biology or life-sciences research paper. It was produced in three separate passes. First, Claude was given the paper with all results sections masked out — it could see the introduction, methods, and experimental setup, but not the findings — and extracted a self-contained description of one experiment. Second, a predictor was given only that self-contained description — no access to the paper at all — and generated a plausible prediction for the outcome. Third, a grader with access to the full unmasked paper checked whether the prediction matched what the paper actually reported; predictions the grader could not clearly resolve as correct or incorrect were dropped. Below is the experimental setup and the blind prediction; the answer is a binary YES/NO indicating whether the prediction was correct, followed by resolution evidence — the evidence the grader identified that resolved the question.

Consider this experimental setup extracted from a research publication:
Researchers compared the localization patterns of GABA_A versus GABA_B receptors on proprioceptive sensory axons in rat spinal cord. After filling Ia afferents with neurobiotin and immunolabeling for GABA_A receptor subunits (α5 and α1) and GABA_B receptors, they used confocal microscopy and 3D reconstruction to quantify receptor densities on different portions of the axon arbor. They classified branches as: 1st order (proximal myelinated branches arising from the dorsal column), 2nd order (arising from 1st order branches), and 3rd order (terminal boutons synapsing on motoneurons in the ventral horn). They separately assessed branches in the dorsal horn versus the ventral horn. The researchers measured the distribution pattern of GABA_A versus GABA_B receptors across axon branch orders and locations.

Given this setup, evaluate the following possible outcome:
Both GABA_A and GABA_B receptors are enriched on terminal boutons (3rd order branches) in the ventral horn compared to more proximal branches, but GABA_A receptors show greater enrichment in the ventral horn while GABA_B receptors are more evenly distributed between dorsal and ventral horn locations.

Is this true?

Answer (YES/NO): NO